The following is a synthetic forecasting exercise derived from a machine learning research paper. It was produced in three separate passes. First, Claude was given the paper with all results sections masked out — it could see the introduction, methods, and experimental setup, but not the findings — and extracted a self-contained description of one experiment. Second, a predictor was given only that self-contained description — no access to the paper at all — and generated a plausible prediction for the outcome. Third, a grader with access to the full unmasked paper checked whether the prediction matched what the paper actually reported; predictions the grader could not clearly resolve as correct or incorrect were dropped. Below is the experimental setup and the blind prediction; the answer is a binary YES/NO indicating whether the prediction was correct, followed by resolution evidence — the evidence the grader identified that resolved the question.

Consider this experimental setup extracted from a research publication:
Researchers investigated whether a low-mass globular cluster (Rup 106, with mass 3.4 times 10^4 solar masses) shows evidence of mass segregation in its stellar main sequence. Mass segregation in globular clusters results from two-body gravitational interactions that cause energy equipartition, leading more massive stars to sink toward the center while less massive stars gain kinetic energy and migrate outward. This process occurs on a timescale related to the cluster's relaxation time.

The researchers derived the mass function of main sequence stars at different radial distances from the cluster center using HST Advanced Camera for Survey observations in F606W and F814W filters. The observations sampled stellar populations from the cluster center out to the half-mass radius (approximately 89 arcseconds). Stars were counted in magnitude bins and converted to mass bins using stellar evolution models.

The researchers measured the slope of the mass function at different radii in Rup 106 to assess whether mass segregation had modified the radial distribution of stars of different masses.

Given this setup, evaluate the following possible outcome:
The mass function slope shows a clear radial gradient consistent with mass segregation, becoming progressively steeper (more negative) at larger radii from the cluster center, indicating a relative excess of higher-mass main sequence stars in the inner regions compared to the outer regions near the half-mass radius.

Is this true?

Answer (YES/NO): YES